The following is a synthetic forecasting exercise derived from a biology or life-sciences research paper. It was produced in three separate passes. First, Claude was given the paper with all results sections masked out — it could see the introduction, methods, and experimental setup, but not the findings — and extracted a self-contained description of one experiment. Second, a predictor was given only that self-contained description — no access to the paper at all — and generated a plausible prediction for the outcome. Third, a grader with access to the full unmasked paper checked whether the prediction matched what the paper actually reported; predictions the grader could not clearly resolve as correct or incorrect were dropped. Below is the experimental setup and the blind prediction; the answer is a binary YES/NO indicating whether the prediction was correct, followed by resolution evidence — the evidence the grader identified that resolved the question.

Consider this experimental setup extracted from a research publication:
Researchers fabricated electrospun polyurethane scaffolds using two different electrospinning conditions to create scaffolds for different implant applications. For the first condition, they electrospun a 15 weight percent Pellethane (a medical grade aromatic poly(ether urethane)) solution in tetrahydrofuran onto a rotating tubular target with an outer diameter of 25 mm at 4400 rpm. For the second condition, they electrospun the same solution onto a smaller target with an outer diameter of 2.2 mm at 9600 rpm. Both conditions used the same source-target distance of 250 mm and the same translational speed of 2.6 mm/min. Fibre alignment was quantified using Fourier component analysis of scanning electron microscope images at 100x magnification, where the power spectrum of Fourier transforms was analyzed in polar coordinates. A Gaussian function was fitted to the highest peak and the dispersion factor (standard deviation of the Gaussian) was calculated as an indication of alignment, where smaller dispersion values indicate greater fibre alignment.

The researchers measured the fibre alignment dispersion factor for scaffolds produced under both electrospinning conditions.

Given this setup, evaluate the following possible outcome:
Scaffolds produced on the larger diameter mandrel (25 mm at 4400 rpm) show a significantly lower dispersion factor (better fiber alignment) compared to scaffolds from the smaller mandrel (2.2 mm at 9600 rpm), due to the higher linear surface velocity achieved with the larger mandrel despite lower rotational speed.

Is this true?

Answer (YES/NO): YES